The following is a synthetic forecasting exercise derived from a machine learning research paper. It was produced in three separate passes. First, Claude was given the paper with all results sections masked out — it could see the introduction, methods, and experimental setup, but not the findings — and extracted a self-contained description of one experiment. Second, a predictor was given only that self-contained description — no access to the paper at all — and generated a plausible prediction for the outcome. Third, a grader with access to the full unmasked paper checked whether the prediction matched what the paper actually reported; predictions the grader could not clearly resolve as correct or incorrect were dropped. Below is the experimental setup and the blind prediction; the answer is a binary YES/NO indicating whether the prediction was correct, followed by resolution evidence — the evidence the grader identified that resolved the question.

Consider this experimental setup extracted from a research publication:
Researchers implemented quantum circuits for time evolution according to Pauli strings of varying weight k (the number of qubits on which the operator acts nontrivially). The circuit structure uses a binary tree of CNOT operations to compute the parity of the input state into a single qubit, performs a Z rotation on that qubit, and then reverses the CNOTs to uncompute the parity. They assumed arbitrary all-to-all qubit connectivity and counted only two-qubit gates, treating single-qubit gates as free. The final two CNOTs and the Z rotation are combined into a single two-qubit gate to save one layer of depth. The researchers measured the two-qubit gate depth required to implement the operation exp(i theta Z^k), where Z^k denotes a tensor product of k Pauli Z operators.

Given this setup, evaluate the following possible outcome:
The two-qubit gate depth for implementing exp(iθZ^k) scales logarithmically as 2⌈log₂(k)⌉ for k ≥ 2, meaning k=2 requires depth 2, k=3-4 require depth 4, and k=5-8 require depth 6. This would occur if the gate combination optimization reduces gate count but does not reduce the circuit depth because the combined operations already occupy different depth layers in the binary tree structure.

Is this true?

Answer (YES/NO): NO